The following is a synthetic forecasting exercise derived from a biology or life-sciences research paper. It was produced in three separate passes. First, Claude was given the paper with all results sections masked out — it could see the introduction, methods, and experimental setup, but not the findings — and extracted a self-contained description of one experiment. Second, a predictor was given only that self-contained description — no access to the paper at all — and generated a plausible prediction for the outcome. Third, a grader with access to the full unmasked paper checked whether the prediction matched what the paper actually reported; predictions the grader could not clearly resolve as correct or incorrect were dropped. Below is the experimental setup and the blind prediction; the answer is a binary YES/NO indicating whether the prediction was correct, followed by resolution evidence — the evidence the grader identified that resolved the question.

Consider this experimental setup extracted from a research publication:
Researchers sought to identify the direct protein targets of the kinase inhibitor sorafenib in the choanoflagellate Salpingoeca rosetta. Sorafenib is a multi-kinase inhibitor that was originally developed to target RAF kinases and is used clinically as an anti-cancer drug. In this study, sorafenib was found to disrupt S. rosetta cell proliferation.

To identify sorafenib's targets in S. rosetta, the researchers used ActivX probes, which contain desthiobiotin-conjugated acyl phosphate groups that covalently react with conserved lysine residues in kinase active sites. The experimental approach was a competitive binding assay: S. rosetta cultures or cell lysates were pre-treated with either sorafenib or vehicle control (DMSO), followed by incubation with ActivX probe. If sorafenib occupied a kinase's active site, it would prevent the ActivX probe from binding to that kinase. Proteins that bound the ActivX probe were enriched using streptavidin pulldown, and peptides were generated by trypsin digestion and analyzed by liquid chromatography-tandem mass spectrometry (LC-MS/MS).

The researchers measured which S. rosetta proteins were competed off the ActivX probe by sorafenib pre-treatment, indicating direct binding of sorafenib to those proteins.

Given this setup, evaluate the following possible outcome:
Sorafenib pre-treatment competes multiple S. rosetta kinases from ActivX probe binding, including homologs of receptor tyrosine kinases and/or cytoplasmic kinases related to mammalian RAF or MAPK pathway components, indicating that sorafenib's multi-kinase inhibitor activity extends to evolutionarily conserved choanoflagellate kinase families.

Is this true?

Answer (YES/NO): NO